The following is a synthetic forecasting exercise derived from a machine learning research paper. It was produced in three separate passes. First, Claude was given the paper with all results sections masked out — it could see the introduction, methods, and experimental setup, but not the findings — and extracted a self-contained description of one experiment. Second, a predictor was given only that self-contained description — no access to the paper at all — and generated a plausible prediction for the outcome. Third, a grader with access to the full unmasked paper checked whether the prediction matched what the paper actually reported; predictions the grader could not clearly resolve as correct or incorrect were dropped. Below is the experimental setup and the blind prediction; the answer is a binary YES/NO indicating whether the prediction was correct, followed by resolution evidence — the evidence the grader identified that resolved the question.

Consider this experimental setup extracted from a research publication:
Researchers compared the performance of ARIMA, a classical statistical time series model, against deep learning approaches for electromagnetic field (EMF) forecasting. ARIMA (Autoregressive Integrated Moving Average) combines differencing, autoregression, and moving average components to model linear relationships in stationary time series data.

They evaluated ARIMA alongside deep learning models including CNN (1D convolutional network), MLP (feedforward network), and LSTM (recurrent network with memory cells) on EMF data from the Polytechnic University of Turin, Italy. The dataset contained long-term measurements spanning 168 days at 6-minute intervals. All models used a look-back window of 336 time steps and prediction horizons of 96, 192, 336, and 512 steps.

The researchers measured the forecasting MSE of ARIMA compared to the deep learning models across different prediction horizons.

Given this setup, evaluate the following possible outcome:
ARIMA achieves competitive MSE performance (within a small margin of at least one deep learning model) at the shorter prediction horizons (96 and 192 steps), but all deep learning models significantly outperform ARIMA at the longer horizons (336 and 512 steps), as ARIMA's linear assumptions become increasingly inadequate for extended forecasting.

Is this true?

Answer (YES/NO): NO